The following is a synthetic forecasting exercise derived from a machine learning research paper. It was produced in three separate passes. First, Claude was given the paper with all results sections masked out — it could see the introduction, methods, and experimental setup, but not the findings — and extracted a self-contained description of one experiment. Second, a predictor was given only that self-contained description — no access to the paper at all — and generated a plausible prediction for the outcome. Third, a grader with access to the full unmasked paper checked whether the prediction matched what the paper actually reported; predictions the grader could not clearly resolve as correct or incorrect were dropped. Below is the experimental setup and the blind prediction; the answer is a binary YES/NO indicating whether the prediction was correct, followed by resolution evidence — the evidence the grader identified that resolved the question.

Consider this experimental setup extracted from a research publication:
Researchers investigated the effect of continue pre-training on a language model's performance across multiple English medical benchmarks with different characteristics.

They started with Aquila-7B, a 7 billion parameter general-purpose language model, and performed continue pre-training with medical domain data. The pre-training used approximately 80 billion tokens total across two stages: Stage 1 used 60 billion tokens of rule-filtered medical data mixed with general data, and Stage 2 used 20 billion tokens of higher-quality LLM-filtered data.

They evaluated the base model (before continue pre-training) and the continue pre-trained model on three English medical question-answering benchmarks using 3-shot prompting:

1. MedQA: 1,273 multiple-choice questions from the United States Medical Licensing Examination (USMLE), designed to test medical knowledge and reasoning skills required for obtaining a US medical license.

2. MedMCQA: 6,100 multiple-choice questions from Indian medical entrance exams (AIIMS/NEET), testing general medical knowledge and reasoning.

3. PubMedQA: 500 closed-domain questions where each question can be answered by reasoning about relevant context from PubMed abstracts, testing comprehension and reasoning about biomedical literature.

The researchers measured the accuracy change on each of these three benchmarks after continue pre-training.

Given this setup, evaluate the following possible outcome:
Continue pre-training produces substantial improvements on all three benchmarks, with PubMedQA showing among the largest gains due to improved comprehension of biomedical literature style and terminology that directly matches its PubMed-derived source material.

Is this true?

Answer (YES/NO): NO